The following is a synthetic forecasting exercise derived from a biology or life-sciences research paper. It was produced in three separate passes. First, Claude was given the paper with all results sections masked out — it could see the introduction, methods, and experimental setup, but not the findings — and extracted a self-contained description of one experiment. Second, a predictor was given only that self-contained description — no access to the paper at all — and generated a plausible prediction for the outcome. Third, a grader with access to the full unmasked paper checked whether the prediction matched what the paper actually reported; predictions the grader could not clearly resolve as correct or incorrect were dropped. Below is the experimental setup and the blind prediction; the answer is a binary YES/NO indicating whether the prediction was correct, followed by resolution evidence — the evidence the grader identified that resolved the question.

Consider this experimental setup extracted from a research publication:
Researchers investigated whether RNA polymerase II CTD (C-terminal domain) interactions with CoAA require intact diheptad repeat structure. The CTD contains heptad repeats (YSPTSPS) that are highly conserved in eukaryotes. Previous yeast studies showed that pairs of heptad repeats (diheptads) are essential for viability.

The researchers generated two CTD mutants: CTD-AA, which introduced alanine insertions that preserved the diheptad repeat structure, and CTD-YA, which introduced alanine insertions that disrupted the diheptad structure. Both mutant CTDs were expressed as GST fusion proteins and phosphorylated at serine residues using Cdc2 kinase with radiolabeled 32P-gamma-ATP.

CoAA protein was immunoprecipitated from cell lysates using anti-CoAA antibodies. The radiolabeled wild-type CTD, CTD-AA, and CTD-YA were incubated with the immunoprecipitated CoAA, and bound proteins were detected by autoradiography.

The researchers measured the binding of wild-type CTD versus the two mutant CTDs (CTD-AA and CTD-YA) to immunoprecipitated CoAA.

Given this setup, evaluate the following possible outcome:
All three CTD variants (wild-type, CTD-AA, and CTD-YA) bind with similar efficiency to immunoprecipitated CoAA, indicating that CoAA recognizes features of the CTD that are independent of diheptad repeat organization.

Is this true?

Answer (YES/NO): NO